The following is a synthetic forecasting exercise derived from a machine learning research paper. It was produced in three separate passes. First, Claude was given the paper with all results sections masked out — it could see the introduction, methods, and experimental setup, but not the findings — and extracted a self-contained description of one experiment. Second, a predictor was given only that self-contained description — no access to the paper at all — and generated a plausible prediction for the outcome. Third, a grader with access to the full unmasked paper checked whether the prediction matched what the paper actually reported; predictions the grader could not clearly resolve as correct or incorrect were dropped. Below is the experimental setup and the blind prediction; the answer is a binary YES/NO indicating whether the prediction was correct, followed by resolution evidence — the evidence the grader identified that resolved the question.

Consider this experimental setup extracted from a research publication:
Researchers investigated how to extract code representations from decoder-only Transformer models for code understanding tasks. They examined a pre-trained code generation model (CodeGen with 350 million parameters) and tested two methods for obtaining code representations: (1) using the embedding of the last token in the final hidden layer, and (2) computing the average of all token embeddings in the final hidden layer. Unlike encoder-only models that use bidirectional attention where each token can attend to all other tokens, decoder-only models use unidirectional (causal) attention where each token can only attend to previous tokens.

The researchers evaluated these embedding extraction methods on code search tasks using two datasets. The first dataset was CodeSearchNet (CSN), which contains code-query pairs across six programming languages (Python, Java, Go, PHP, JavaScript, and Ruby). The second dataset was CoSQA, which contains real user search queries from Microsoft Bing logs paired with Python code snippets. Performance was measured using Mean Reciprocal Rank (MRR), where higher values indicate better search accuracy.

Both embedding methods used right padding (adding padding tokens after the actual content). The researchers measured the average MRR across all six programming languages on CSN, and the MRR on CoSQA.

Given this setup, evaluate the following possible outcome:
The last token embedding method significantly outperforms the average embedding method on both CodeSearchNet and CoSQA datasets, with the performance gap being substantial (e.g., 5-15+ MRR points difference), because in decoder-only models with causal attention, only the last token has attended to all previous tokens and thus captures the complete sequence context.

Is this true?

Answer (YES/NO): NO